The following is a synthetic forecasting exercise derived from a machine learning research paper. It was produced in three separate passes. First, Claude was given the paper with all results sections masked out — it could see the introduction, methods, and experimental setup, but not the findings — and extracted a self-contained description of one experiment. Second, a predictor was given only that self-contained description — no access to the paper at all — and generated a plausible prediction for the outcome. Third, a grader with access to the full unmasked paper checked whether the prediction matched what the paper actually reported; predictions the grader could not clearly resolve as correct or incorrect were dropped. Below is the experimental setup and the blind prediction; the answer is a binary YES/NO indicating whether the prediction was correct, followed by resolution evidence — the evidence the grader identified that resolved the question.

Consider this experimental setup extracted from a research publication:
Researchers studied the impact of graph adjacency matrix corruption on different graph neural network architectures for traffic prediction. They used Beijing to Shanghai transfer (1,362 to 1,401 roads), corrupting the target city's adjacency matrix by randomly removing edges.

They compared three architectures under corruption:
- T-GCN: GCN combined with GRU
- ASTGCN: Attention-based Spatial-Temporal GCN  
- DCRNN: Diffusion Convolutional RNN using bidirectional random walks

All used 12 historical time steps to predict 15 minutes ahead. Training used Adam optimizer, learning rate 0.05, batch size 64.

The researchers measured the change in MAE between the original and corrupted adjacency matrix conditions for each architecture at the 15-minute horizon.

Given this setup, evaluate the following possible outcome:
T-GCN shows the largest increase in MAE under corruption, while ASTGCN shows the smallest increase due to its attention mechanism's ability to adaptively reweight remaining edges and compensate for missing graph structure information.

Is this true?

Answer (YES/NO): NO